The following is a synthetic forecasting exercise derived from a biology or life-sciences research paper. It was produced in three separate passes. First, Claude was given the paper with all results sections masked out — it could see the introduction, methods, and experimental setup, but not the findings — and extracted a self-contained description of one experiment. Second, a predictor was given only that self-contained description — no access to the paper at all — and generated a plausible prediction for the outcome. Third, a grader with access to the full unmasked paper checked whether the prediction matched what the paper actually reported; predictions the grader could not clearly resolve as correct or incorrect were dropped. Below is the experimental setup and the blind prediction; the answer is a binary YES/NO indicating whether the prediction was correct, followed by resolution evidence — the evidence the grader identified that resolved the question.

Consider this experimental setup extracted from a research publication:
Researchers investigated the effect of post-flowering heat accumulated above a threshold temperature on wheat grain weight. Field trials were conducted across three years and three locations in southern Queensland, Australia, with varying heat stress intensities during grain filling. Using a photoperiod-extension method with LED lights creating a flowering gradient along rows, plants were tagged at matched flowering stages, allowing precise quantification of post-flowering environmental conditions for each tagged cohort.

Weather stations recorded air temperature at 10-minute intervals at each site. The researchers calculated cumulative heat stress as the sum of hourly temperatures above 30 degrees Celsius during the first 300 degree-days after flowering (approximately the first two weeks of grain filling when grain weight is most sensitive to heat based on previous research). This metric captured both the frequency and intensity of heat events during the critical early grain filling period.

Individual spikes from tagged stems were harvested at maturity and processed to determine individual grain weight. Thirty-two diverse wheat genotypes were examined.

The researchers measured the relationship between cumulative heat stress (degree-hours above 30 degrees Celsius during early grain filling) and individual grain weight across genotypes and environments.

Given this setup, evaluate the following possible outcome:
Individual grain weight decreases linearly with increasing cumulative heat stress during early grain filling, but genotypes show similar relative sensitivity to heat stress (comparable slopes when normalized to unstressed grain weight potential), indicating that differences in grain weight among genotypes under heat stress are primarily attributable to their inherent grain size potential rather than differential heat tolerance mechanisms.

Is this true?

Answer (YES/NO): NO